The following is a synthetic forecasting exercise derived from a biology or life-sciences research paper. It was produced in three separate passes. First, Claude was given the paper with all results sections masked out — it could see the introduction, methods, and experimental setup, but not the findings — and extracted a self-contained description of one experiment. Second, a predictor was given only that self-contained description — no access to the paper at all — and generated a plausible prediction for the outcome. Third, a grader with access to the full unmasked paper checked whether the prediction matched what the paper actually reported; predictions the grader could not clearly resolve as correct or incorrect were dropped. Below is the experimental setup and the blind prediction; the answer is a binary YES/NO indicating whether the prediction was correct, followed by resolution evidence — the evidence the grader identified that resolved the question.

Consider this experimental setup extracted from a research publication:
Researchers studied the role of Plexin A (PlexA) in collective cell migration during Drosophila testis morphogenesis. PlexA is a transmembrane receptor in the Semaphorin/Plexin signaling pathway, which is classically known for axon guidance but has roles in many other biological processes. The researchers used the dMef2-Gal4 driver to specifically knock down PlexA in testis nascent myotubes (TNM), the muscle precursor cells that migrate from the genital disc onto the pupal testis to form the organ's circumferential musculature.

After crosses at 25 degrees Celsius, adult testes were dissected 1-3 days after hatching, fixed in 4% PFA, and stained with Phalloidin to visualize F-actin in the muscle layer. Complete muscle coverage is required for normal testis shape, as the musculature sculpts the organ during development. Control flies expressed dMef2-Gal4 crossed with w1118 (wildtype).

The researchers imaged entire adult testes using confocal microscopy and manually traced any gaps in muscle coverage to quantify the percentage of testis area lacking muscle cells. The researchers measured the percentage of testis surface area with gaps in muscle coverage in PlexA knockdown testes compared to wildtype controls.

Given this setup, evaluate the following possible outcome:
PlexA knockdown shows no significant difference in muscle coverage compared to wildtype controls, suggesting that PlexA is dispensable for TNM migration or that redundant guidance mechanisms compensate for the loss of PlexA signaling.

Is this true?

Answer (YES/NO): NO